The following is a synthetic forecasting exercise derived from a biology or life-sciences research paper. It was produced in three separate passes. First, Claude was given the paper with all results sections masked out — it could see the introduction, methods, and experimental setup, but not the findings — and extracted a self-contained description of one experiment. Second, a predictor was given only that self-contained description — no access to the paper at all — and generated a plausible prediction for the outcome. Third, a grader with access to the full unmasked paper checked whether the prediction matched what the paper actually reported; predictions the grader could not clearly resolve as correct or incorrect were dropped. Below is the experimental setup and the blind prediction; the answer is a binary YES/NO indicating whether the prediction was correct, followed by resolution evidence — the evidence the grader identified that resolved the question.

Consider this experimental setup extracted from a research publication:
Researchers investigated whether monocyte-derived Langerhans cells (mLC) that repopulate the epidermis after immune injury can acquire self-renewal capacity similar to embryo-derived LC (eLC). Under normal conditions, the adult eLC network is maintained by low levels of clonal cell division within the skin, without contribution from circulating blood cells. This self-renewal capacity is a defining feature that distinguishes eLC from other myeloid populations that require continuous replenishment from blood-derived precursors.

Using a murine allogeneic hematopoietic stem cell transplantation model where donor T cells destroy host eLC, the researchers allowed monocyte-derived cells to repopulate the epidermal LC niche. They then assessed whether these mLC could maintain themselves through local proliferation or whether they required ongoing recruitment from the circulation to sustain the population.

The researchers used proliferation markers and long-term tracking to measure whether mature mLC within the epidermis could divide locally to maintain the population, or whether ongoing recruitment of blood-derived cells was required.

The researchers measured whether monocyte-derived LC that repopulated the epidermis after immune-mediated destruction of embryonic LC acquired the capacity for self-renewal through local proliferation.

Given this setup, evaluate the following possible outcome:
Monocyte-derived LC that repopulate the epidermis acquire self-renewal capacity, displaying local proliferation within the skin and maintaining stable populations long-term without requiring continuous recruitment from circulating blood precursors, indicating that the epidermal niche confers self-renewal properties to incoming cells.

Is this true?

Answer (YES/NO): YES